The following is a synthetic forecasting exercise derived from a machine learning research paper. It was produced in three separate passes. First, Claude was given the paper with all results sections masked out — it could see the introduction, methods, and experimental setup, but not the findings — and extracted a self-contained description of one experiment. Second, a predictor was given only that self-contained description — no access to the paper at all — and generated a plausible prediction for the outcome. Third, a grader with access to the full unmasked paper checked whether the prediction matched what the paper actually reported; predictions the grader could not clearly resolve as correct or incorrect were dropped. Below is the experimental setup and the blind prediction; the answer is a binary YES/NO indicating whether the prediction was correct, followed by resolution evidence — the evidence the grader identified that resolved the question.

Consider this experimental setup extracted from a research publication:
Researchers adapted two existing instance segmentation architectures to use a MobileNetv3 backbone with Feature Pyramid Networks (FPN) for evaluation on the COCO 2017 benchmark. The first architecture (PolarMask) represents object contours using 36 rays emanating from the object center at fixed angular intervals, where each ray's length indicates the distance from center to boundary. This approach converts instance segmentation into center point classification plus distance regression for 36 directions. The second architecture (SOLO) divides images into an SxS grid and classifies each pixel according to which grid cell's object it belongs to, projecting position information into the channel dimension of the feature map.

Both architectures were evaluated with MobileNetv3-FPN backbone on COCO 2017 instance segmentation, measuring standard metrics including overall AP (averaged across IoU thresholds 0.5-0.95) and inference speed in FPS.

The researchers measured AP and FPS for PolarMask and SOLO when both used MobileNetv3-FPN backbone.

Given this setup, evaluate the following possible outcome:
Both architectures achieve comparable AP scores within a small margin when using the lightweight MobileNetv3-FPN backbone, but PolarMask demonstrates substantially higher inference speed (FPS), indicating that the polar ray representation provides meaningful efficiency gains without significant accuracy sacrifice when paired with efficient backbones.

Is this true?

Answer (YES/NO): NO